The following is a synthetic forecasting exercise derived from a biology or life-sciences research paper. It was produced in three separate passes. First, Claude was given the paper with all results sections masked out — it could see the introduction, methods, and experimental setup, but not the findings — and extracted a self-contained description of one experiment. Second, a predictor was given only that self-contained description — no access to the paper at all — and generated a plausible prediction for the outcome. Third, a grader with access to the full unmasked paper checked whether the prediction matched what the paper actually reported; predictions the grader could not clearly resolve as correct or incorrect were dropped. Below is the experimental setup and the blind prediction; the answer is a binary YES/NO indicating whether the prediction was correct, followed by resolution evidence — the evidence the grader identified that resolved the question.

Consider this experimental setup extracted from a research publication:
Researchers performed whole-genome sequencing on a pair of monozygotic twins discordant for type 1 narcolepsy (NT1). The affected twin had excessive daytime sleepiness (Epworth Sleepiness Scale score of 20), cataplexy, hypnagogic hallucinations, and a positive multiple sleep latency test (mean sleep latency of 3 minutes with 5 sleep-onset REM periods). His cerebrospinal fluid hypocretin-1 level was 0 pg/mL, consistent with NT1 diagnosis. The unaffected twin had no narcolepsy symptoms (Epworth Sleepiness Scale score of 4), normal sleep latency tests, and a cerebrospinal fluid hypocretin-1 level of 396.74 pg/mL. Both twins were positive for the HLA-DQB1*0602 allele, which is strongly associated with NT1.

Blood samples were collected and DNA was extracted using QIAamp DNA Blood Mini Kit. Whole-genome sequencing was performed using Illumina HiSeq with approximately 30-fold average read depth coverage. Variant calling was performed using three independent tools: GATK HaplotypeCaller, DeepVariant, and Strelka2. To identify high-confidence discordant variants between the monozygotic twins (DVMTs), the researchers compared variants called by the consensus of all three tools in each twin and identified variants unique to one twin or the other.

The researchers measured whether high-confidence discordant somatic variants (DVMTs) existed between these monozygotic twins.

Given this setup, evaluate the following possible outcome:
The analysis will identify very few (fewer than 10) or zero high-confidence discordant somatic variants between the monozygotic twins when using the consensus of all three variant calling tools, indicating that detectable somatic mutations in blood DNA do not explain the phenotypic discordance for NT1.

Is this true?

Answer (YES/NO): NO